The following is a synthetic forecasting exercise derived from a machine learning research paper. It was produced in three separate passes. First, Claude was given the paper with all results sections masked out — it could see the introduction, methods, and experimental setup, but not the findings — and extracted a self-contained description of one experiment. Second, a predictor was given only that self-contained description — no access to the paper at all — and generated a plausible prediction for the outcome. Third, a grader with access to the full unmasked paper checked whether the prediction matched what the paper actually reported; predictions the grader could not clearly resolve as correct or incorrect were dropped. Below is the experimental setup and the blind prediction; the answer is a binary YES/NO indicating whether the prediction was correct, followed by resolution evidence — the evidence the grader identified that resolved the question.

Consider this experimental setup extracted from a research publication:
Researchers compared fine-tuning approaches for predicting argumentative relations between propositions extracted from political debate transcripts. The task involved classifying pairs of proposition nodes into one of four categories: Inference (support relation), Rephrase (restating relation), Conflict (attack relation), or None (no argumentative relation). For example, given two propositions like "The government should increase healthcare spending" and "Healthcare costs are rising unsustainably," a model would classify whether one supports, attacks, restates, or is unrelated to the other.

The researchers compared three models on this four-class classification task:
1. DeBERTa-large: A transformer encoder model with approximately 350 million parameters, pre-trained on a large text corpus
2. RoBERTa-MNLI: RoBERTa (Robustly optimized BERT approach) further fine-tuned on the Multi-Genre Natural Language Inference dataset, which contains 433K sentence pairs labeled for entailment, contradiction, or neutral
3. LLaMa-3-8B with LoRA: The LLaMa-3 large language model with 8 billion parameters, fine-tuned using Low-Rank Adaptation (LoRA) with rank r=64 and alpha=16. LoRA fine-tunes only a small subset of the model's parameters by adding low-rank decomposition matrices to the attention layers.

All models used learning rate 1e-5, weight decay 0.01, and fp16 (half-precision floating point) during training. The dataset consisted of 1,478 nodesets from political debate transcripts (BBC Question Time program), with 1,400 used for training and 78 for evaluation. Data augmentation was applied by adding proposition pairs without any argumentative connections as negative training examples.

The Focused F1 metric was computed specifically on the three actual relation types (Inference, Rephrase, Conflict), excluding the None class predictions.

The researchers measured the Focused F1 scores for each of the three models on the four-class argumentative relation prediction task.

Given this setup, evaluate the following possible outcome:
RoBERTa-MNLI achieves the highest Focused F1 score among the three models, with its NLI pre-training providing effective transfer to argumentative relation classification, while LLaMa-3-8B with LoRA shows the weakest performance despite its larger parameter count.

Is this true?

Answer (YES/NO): NO